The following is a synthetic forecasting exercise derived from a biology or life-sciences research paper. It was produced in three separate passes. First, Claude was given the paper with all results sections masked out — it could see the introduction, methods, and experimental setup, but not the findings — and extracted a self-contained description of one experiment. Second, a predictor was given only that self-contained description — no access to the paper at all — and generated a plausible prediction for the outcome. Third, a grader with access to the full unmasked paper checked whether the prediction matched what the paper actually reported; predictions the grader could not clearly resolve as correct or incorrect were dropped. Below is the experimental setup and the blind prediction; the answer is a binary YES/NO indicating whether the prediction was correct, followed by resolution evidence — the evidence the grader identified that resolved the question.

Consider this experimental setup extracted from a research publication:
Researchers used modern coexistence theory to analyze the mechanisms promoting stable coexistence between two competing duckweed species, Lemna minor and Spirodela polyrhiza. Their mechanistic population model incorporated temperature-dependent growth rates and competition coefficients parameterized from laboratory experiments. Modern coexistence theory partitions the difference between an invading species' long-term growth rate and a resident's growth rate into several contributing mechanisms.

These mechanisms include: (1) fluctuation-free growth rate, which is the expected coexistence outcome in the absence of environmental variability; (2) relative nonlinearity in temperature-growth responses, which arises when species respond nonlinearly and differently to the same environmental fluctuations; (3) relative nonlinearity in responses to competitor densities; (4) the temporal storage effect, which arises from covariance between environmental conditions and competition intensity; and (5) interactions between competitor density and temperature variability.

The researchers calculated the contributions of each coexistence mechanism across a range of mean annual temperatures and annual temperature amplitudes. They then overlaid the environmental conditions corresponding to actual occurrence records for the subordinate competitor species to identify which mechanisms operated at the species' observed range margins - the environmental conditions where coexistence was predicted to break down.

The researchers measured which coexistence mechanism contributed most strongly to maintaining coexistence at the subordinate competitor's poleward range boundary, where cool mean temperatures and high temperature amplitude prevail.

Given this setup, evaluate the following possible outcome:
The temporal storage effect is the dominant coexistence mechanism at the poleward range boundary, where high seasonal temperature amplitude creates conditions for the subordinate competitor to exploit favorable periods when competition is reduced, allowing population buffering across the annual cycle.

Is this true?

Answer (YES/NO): NO